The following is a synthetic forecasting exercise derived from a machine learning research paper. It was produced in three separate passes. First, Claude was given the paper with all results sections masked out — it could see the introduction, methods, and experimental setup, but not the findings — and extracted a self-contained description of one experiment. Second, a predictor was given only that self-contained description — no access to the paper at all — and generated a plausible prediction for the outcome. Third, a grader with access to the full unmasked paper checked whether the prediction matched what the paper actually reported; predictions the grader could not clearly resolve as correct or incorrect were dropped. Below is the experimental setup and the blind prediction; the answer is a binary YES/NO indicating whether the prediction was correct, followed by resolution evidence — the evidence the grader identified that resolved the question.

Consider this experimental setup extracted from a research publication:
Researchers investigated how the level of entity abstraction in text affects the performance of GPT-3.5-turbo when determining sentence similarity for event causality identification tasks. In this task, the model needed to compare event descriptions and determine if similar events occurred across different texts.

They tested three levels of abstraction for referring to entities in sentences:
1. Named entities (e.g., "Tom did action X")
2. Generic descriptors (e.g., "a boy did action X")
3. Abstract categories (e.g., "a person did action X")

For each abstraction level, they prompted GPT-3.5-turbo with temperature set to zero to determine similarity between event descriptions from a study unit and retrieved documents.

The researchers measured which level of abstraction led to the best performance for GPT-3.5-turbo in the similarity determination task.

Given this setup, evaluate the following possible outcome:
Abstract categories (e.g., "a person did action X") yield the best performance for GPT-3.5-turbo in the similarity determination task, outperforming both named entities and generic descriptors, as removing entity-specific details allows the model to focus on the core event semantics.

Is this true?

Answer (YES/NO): NO